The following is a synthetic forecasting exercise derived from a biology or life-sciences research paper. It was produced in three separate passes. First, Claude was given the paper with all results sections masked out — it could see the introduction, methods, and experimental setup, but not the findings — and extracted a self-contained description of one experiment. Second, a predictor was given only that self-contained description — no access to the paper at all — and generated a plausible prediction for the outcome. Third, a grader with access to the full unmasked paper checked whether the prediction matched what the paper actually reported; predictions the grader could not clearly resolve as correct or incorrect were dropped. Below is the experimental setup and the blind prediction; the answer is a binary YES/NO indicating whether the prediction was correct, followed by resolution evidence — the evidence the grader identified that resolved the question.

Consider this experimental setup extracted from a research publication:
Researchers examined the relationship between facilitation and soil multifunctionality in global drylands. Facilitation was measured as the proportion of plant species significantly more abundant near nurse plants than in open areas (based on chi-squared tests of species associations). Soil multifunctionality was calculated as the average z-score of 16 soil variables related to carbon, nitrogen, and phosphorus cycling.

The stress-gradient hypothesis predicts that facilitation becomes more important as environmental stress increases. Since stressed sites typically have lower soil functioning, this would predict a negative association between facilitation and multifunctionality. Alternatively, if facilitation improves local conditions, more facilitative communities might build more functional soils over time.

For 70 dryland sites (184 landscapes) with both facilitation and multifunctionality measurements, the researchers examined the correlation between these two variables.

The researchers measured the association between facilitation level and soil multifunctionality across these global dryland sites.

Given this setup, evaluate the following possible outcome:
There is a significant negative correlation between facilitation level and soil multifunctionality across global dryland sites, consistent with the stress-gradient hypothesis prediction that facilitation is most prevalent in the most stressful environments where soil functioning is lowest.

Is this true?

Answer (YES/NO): NO